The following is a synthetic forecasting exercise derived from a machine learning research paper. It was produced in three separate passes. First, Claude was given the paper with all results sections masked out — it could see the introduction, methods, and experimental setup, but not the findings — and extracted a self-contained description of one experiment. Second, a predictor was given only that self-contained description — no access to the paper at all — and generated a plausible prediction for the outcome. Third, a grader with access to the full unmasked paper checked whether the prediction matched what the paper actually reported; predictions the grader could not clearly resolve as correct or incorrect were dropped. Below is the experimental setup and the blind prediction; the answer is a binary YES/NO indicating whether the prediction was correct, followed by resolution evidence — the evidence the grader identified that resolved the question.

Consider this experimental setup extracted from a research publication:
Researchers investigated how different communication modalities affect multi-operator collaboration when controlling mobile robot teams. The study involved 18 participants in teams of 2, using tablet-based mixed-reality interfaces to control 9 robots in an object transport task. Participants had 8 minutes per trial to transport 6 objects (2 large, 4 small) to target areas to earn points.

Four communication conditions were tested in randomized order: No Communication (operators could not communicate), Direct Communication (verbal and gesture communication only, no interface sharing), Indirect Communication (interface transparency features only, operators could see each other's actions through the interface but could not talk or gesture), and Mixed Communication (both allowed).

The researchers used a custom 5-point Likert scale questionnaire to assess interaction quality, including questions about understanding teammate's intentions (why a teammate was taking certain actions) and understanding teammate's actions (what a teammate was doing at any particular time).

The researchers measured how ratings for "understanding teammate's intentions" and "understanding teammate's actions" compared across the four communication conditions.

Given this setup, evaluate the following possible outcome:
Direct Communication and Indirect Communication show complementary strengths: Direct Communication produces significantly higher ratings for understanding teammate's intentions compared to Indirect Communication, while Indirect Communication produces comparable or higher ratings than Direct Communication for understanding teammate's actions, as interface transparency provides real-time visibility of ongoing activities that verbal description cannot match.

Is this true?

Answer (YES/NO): NO